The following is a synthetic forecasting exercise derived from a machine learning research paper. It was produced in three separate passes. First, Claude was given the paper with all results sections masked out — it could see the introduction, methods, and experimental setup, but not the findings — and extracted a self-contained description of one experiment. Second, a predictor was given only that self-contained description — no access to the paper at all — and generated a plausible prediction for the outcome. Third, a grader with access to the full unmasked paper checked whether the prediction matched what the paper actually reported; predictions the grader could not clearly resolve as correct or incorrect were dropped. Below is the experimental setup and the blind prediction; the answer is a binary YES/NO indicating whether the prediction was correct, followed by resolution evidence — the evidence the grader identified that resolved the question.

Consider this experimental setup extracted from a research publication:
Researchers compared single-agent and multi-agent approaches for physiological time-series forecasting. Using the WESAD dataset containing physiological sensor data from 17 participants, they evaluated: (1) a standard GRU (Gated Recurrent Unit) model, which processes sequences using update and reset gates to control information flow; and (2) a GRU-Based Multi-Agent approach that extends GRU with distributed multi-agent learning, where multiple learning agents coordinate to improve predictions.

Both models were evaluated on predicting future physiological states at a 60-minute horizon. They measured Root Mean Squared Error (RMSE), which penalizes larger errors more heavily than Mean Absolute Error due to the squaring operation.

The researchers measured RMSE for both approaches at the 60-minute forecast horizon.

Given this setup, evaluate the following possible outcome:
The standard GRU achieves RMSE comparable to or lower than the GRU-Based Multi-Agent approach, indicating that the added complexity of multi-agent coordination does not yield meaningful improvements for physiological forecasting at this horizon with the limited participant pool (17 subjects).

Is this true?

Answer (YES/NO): YES